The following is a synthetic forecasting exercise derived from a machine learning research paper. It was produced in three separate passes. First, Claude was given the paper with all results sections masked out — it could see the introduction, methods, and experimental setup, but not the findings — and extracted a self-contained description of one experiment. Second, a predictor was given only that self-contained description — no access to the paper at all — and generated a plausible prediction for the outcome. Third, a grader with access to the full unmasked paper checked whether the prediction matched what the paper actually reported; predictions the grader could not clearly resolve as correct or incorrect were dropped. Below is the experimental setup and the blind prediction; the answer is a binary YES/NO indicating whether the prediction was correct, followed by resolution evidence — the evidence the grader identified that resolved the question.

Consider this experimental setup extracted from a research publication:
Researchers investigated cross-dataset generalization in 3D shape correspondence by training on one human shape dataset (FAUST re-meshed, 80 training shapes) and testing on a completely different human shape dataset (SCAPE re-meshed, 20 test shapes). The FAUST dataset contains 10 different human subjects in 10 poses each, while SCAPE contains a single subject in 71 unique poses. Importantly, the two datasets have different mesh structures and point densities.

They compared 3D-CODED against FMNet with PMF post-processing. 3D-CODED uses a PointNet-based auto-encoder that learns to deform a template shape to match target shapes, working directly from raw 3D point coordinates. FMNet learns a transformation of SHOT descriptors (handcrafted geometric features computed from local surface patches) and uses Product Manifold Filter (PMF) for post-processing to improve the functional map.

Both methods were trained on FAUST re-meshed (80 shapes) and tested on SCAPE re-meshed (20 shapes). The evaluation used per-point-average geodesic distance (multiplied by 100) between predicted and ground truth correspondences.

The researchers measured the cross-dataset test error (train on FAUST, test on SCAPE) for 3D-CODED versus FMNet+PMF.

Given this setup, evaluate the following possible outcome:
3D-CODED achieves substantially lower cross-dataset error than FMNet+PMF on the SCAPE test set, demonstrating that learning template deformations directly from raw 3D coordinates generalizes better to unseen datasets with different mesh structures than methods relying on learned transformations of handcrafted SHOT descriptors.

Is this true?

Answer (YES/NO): NO